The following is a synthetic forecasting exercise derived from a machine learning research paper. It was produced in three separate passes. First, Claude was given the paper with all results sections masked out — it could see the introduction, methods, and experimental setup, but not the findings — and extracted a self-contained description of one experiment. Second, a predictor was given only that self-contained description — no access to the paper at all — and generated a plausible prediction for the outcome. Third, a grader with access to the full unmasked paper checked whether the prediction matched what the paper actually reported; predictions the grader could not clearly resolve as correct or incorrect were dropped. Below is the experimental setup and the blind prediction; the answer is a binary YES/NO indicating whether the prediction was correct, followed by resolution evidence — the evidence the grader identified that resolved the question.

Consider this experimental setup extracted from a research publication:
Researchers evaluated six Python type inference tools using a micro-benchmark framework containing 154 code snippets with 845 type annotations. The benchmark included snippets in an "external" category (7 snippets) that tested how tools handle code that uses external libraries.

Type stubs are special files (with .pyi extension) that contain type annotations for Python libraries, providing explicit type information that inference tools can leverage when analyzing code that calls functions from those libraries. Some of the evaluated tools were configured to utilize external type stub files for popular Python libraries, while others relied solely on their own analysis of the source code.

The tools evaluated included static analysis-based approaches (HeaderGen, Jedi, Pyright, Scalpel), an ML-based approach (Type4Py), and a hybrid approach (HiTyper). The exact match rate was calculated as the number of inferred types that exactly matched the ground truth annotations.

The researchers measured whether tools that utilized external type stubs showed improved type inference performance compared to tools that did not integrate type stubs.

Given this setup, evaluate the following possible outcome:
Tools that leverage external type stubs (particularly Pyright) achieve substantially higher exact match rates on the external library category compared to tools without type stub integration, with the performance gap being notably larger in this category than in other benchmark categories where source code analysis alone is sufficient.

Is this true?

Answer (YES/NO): NO